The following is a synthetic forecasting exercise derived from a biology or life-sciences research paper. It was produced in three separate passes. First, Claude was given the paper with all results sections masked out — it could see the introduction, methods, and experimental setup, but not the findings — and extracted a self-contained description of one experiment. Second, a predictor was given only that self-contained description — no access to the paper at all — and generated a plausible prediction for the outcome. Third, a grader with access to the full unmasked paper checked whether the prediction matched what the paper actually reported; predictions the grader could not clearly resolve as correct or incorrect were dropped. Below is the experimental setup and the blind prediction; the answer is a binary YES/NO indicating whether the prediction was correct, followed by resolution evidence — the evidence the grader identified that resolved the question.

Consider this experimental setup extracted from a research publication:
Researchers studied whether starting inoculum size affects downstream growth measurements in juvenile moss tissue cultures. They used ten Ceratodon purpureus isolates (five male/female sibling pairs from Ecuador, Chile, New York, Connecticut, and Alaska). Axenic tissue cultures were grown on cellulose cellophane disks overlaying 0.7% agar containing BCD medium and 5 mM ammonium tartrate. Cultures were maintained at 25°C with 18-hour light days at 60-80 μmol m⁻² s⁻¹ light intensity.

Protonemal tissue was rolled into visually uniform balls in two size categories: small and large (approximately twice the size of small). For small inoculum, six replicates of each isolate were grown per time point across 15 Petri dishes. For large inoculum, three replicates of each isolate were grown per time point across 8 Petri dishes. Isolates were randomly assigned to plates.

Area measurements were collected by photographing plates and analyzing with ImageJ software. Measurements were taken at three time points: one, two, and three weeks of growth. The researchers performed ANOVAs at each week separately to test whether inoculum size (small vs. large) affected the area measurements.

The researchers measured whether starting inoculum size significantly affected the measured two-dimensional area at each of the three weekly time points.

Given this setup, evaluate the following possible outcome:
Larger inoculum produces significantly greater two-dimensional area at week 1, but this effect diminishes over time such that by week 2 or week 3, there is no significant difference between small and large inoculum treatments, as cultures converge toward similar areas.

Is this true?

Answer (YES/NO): NO